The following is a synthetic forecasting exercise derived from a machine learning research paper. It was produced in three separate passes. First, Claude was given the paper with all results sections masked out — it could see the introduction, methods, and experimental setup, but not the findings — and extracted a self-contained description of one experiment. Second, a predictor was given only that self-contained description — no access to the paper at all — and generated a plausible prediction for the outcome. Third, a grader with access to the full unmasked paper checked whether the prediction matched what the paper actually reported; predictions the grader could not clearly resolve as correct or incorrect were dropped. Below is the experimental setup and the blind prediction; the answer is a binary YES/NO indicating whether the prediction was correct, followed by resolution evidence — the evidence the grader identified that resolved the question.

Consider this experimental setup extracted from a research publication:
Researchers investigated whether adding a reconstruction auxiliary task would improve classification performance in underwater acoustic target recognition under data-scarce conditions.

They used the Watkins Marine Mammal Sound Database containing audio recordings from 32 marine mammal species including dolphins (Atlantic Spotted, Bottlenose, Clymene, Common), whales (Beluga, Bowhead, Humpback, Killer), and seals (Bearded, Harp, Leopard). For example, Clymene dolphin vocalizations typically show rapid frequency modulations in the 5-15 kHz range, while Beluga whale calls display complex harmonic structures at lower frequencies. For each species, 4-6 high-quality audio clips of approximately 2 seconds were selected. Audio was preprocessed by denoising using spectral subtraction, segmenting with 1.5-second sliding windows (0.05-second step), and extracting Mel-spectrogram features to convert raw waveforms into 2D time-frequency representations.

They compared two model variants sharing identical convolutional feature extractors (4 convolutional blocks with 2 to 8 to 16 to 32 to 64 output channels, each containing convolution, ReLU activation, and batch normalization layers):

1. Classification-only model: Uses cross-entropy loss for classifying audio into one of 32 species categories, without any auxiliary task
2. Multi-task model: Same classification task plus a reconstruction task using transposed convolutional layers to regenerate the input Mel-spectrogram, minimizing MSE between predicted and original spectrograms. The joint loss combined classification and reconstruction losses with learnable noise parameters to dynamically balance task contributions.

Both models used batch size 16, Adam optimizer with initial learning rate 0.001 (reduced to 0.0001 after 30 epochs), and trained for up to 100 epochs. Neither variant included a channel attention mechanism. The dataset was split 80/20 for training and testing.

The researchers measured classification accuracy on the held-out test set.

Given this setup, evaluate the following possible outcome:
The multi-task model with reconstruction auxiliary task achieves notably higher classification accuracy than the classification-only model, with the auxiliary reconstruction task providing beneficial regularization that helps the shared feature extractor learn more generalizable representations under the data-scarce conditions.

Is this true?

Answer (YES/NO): YES